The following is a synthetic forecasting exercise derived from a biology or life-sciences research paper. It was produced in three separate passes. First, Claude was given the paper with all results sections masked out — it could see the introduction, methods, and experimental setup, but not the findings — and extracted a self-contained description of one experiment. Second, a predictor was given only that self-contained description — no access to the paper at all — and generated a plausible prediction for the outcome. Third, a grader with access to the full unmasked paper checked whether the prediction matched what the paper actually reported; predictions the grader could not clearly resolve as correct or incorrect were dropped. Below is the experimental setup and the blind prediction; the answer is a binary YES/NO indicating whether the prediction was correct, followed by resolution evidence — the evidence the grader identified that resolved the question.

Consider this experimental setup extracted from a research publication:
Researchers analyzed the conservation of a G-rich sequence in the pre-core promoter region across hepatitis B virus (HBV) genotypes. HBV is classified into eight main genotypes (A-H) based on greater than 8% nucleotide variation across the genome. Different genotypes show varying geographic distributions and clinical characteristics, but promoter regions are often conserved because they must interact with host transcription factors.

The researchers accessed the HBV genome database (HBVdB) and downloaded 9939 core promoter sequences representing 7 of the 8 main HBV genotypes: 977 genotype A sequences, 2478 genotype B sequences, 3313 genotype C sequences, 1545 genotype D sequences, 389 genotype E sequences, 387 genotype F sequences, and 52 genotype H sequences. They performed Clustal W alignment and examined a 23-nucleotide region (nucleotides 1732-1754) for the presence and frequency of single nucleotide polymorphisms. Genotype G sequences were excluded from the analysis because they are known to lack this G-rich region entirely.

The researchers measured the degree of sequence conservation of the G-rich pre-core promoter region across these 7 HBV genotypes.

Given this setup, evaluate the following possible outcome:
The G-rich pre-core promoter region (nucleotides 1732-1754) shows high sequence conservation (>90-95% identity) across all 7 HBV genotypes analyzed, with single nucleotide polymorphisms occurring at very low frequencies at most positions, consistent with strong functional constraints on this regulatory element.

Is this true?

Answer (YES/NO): YES